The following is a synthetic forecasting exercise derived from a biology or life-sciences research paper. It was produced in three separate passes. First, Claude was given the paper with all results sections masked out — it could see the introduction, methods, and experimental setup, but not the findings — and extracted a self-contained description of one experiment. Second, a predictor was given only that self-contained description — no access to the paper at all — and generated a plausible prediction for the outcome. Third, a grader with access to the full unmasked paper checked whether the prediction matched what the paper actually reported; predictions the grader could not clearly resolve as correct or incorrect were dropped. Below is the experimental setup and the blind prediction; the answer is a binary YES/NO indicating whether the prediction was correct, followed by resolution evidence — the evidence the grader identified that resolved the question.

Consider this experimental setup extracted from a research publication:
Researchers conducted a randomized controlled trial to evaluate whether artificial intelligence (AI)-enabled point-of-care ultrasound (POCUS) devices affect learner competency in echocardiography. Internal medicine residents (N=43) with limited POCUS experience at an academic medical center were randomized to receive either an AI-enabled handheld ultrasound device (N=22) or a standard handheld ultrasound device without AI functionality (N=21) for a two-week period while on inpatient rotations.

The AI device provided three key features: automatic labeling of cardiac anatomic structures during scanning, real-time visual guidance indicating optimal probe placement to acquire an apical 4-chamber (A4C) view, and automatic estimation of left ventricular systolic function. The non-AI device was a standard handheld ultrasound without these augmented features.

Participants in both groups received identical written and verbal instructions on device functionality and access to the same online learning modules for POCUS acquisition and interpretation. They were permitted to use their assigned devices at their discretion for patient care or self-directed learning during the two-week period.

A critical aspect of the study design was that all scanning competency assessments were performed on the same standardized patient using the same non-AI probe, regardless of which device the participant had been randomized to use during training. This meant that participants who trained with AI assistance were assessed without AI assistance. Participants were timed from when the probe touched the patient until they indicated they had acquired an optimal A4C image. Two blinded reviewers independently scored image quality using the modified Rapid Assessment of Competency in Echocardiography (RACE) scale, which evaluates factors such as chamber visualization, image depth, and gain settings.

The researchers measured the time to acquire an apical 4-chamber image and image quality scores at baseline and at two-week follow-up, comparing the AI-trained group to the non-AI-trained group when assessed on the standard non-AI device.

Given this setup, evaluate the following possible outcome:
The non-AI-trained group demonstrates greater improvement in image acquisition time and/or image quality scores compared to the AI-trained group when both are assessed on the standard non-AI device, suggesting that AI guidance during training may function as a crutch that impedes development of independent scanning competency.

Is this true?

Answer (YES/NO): NO